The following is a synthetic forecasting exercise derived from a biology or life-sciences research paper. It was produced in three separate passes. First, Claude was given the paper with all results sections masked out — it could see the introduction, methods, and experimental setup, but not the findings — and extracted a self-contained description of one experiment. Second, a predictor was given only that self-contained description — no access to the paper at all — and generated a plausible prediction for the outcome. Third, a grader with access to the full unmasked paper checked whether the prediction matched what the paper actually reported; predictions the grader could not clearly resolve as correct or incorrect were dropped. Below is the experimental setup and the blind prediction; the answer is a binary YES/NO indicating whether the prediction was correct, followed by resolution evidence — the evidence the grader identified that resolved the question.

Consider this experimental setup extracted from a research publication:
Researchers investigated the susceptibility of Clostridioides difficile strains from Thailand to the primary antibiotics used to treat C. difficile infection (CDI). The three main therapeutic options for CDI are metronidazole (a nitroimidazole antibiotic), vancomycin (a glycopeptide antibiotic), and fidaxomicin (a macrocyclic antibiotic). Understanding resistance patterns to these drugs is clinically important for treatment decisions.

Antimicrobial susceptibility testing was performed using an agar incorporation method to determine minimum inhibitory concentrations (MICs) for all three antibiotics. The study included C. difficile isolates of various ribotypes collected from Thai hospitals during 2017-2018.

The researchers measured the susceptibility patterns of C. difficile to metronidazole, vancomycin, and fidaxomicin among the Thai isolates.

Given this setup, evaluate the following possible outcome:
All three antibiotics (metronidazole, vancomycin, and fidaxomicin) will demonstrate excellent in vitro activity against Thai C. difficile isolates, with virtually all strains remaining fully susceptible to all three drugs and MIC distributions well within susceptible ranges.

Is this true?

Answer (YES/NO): NO